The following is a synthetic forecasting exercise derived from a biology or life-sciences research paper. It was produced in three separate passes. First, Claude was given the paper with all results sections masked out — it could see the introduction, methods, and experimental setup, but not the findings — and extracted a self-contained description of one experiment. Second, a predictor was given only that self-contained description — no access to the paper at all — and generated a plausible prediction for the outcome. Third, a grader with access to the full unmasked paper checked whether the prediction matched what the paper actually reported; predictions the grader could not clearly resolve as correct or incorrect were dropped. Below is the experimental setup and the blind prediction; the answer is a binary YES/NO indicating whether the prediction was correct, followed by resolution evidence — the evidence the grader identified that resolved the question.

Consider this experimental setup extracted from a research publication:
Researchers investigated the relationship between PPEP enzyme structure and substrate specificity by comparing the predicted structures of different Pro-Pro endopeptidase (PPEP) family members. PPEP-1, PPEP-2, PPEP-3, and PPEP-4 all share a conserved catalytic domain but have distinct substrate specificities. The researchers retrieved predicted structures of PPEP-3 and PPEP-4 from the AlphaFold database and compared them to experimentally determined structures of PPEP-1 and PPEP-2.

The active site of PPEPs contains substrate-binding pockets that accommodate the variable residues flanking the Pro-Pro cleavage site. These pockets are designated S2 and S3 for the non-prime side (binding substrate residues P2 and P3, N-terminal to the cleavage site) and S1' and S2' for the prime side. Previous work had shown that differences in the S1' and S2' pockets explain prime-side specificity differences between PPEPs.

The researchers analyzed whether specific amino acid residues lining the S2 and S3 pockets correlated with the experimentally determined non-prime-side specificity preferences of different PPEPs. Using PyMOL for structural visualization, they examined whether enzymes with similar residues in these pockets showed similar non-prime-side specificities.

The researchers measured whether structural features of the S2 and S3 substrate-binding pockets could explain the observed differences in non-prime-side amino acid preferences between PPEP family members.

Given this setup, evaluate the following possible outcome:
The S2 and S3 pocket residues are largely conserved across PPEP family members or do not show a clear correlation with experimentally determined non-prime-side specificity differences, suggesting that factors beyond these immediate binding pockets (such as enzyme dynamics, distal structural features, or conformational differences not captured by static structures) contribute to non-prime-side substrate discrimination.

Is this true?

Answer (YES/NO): NO